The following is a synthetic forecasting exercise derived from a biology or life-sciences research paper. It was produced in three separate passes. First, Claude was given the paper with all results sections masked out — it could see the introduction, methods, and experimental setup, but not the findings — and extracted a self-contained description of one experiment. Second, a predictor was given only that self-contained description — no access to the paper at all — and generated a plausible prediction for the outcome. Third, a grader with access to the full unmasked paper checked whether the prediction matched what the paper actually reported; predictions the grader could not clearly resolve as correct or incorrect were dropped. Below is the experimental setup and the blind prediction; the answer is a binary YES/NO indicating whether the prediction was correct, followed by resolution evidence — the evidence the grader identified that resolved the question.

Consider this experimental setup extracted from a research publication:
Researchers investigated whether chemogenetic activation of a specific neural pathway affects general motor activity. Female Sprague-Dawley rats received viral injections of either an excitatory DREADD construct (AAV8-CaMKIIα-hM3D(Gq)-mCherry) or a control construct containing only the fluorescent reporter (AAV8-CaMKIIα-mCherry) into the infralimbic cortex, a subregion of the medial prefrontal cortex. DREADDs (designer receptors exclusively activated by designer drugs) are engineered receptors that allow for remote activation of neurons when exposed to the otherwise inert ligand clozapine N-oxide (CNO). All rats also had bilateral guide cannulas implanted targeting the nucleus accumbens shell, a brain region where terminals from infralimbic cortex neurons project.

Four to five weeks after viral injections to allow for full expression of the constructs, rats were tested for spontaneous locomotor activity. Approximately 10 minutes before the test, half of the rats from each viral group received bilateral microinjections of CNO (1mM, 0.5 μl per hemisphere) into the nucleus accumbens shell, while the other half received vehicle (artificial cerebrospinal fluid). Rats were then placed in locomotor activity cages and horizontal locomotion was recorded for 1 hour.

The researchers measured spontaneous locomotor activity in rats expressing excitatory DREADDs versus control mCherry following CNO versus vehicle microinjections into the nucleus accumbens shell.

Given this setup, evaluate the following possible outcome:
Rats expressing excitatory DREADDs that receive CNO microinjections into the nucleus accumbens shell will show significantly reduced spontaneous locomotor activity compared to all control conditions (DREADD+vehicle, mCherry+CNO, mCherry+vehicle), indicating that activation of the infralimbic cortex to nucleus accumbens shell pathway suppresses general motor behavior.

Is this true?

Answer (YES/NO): NO